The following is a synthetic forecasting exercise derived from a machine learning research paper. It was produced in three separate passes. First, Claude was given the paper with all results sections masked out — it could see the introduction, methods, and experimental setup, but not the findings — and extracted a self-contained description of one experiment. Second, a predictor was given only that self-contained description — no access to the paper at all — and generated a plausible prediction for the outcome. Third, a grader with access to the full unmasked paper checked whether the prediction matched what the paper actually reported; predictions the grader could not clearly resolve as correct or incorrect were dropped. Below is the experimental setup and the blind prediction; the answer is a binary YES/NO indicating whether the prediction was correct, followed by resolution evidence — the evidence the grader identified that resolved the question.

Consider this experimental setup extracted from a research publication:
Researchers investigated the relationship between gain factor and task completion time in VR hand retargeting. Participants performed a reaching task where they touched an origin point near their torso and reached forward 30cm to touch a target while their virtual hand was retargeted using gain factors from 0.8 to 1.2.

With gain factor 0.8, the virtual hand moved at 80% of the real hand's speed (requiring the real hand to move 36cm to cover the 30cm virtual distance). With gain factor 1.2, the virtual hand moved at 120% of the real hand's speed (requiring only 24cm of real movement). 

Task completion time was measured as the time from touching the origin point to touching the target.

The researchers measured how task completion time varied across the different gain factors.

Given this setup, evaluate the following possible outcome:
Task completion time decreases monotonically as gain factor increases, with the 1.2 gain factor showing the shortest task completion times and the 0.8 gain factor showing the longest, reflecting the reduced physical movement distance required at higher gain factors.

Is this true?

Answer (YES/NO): YES